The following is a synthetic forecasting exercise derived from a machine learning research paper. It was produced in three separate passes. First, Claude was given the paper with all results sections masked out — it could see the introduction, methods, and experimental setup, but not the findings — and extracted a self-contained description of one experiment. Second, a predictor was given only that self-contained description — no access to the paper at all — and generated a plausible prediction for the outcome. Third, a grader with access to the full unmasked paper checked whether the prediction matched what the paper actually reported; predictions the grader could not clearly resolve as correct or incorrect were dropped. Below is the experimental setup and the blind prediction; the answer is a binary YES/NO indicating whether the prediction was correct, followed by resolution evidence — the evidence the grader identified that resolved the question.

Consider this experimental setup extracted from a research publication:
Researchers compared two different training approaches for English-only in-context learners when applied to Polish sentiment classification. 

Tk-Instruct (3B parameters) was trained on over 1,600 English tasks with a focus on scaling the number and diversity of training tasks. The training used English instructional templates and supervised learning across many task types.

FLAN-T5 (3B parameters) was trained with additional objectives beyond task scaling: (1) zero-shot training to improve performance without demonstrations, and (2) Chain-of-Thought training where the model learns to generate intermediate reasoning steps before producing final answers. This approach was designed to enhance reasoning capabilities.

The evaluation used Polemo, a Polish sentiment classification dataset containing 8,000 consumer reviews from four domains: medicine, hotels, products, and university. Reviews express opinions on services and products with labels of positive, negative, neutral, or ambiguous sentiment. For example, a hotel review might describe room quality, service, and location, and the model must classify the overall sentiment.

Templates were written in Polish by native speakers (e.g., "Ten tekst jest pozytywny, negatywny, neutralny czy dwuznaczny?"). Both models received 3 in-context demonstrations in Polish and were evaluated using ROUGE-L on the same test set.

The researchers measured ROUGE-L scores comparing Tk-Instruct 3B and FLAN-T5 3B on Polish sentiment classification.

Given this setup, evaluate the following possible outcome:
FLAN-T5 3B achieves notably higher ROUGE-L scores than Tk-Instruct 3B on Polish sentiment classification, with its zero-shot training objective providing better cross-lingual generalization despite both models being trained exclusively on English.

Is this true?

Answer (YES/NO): YES